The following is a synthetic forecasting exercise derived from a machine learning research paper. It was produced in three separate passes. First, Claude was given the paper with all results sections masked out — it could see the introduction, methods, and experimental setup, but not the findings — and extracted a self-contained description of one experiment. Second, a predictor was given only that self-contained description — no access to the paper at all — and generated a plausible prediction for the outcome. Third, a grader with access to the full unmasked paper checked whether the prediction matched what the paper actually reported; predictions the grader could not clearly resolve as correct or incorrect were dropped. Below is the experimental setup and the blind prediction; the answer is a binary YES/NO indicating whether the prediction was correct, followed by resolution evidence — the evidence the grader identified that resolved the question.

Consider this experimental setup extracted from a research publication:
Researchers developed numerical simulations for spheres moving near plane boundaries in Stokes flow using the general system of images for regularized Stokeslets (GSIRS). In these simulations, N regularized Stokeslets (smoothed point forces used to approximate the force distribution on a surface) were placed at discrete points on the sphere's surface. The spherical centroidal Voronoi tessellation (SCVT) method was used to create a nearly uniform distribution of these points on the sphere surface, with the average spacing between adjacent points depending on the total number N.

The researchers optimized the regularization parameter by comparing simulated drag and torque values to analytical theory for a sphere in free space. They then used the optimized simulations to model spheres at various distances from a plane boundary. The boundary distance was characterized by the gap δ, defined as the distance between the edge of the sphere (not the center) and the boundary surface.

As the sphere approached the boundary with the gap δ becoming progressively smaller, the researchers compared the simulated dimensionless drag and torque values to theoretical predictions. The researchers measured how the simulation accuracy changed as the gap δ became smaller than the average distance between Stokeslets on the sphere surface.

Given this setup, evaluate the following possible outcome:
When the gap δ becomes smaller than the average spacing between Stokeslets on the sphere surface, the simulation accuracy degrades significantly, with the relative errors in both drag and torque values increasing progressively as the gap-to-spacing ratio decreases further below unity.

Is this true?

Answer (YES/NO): YES